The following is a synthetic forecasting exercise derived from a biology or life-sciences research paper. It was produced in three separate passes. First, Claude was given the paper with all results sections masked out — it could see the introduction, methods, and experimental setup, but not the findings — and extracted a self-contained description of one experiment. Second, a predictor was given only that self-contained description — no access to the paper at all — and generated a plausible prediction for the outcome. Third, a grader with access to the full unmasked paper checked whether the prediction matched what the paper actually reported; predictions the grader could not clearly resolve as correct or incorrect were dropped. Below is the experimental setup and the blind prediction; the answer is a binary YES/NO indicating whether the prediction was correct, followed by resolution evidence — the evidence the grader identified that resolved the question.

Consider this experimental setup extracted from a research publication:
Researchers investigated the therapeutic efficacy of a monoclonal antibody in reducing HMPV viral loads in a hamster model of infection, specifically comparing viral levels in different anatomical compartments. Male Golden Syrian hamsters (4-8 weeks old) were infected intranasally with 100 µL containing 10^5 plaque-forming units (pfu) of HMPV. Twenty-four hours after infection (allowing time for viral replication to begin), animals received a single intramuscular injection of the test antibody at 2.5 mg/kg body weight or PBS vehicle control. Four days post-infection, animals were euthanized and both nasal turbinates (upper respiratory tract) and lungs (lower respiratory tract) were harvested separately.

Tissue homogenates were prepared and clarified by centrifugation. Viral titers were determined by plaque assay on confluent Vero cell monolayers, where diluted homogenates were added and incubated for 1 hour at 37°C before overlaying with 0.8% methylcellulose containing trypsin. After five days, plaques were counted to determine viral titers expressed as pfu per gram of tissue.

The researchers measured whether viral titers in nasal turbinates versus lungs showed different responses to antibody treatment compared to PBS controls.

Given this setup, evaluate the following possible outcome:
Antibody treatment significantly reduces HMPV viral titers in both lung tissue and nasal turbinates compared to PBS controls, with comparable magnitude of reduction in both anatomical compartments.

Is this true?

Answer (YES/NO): NO